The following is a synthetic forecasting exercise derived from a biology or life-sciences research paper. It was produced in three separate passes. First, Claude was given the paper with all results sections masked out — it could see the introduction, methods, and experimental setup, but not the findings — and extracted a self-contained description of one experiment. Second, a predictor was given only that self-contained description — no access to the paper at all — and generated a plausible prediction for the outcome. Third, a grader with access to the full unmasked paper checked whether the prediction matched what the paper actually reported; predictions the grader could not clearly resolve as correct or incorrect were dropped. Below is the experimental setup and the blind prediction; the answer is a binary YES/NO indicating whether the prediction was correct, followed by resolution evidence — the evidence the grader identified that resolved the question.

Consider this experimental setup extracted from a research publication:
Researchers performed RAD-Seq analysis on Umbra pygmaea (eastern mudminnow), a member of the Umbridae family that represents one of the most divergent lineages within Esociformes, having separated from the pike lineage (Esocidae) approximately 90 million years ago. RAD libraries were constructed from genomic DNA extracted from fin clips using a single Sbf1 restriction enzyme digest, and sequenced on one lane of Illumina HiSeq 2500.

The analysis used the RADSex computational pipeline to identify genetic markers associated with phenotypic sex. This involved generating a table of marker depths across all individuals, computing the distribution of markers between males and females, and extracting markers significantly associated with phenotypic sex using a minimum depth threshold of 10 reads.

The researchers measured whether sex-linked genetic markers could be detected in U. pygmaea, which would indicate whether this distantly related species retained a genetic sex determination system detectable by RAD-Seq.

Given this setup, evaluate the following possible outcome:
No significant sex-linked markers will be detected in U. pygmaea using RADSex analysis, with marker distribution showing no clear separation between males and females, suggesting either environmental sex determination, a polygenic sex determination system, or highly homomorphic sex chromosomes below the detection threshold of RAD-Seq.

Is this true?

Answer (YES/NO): NO